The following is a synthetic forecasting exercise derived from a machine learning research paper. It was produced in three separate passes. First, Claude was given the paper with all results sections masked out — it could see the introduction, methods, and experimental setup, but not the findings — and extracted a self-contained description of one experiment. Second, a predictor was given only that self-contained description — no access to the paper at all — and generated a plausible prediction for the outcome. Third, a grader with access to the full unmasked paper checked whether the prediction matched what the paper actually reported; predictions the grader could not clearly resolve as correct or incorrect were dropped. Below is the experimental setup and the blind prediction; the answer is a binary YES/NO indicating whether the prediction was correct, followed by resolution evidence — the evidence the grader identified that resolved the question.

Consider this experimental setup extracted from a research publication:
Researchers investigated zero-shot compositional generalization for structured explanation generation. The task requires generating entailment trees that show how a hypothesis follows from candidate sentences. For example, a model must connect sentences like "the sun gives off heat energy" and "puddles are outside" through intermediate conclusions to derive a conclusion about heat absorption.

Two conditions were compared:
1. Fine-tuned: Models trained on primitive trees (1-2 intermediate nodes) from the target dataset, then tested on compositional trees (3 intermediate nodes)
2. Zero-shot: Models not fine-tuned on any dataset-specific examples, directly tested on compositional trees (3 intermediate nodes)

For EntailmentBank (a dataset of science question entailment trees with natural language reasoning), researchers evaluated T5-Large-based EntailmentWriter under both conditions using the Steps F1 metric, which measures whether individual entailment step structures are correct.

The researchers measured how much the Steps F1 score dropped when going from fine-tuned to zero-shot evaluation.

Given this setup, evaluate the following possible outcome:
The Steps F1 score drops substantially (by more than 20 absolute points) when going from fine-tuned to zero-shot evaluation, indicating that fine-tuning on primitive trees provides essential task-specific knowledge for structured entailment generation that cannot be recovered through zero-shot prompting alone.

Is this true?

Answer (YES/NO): YES